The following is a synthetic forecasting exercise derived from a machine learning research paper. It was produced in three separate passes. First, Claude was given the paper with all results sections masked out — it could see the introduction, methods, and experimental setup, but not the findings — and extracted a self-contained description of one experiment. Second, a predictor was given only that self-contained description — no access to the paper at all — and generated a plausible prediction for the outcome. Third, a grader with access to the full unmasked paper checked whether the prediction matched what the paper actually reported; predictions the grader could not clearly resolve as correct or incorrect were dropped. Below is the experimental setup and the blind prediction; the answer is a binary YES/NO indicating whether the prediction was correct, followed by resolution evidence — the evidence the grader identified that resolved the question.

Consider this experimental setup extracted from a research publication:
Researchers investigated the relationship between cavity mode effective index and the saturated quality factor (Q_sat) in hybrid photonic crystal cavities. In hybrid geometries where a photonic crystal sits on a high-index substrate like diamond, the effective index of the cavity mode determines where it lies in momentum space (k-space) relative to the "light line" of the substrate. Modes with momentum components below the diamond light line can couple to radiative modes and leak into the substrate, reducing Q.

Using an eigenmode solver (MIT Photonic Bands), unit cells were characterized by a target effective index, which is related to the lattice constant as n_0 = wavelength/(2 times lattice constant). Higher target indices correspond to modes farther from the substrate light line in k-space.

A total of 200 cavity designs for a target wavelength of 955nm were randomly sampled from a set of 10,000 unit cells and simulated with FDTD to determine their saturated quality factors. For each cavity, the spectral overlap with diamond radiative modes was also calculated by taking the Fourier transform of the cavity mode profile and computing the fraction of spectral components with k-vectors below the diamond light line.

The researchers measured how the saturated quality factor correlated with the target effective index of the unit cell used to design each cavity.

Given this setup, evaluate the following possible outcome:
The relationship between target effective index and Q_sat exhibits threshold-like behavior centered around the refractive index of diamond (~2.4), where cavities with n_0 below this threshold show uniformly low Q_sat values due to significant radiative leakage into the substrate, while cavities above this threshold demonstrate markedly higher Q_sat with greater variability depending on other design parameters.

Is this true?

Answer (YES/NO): NO